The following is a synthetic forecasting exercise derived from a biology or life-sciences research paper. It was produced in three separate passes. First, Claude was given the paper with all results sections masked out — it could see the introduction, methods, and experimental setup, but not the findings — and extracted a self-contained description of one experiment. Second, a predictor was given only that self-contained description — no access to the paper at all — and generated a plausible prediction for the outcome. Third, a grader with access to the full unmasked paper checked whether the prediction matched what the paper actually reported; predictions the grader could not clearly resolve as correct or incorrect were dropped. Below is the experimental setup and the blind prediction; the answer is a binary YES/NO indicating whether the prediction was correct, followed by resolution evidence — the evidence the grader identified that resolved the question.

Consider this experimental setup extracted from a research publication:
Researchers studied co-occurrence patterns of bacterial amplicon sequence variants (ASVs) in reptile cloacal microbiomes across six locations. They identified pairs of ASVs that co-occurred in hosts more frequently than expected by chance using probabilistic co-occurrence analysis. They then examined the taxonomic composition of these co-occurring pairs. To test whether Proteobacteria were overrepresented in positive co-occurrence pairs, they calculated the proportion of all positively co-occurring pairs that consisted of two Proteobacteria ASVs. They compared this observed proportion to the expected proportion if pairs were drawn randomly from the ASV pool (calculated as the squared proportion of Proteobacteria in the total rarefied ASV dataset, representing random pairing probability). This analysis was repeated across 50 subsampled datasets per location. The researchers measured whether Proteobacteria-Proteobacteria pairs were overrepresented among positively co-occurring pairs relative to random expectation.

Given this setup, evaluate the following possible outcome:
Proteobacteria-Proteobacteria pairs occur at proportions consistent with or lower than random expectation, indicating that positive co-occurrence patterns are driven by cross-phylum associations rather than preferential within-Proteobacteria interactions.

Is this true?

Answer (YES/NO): NO